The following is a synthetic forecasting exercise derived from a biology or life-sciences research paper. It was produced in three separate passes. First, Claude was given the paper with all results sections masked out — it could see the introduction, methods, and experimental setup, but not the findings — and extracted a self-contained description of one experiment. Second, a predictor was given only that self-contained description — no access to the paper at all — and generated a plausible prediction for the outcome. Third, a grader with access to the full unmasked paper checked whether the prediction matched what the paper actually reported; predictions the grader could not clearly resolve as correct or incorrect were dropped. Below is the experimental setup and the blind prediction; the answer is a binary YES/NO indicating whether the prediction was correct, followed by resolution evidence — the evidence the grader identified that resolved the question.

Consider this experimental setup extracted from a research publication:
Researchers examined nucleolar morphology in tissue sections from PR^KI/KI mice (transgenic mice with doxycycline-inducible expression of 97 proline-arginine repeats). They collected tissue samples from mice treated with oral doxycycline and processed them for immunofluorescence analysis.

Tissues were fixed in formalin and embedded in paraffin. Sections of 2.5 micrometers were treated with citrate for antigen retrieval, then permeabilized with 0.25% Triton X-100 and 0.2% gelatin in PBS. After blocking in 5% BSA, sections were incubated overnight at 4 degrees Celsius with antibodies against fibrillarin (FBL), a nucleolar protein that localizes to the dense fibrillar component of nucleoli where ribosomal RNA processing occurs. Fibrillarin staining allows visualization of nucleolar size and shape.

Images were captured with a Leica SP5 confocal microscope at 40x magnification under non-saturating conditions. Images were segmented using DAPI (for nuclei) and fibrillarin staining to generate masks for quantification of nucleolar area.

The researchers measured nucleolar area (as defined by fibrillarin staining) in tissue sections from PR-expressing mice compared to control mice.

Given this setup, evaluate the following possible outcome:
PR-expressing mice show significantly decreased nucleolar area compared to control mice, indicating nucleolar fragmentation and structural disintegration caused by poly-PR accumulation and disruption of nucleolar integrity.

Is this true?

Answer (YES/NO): NO